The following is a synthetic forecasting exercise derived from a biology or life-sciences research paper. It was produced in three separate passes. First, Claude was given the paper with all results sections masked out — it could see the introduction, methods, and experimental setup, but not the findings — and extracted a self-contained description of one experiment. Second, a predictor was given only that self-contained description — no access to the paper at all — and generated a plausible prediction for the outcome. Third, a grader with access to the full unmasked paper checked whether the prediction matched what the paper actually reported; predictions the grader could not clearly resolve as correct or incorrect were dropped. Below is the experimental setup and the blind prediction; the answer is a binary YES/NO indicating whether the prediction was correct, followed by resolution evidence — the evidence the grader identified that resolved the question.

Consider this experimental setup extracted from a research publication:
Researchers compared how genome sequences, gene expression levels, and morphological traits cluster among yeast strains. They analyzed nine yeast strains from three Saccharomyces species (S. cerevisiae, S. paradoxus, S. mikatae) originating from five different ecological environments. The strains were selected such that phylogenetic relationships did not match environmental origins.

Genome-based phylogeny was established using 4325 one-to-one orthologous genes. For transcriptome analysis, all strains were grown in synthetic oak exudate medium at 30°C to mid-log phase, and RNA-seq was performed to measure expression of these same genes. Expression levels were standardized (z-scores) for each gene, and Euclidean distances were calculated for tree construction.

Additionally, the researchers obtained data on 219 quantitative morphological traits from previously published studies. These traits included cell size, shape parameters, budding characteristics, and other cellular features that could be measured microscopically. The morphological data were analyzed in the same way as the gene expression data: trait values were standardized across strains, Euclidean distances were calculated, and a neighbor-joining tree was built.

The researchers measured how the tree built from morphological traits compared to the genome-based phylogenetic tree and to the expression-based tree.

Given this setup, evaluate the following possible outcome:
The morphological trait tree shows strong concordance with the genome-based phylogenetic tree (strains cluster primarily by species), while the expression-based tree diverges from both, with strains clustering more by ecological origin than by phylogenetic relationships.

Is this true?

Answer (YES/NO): NO